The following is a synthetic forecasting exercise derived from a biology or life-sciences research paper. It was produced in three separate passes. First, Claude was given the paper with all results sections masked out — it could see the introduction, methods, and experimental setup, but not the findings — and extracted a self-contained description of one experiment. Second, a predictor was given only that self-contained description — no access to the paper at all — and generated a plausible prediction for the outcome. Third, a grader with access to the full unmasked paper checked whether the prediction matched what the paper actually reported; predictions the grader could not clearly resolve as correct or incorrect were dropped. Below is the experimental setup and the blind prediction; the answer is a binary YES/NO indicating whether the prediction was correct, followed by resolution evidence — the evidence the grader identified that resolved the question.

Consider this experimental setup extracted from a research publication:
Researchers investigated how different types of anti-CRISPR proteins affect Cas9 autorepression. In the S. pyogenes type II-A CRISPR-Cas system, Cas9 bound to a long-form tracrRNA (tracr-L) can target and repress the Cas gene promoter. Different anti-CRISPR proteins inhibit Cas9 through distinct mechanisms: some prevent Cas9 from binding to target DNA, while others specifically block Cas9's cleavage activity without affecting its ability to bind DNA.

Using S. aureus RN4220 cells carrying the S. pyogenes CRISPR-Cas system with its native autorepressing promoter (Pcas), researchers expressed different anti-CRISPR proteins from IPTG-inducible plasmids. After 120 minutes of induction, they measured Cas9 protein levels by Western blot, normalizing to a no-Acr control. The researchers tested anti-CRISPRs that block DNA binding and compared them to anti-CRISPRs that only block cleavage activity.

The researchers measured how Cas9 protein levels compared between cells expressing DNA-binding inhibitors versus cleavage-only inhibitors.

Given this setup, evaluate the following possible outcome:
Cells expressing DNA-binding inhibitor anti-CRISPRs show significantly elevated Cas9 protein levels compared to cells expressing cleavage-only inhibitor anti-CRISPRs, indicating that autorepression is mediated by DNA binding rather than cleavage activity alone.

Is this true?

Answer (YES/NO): YES